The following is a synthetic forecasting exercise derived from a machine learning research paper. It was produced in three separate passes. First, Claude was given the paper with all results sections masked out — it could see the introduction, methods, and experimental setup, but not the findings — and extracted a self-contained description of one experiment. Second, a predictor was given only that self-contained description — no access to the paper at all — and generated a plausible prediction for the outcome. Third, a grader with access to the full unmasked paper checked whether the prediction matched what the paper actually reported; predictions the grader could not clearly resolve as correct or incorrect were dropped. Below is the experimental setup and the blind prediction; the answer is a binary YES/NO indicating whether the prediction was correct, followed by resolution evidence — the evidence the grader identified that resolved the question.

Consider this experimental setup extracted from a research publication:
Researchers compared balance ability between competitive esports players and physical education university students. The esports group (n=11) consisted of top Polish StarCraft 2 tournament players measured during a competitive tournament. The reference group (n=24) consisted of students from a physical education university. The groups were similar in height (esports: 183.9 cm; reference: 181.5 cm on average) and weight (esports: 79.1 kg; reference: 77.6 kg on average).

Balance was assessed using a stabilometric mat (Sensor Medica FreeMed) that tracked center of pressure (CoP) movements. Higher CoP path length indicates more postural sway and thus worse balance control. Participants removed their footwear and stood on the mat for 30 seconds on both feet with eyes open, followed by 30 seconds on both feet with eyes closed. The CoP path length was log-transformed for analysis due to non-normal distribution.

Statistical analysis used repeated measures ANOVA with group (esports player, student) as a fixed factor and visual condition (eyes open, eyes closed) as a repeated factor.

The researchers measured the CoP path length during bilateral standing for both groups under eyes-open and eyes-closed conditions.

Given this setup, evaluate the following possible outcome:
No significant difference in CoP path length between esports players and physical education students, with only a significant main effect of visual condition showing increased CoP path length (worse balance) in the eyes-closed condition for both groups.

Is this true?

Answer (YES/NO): NO